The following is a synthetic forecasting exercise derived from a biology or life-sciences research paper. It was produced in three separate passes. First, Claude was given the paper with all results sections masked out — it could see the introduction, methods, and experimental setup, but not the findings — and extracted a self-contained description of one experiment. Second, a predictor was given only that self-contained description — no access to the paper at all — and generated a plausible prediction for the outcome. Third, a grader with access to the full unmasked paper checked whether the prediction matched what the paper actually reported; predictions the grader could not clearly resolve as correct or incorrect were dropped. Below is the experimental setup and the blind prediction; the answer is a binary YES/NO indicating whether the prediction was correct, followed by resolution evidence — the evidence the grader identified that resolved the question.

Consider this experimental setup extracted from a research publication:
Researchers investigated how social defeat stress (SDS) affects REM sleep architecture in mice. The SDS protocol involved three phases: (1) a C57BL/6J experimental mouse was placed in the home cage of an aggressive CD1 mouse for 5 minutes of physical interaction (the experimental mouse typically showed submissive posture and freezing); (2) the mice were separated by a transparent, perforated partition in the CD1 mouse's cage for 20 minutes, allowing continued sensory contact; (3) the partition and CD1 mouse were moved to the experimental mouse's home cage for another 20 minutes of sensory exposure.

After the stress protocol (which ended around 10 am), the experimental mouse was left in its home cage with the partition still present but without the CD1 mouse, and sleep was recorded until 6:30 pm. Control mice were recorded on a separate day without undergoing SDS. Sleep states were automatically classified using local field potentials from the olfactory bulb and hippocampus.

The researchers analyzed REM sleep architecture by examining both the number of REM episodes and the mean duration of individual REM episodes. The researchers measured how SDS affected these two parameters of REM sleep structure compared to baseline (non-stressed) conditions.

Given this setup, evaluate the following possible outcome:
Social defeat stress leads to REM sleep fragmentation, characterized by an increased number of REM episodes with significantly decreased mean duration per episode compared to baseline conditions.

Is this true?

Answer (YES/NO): YES